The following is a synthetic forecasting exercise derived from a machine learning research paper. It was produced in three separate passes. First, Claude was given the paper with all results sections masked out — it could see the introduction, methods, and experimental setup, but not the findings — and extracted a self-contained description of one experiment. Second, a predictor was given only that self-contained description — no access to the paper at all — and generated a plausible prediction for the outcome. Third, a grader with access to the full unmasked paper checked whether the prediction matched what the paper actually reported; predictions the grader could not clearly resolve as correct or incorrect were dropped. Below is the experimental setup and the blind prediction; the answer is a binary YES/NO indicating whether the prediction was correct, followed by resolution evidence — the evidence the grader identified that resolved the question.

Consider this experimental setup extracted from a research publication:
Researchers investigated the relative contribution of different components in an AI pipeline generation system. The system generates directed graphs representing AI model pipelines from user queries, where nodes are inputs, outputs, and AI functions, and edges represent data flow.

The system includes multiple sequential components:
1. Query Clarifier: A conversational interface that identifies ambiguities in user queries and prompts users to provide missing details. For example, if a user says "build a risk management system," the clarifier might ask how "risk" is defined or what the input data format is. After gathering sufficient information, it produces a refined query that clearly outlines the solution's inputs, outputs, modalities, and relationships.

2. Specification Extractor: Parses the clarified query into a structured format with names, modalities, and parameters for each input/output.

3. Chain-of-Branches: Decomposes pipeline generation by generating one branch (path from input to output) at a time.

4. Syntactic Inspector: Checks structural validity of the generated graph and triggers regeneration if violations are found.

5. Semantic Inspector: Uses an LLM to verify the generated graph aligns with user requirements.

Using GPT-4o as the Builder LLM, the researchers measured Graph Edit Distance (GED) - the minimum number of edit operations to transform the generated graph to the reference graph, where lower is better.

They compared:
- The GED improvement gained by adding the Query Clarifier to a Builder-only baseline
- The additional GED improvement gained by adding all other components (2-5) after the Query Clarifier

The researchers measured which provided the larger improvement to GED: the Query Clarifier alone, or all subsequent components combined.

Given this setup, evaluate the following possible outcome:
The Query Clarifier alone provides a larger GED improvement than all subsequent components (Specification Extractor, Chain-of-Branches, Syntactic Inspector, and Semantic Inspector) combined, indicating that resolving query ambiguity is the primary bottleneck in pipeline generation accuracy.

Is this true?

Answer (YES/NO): YES